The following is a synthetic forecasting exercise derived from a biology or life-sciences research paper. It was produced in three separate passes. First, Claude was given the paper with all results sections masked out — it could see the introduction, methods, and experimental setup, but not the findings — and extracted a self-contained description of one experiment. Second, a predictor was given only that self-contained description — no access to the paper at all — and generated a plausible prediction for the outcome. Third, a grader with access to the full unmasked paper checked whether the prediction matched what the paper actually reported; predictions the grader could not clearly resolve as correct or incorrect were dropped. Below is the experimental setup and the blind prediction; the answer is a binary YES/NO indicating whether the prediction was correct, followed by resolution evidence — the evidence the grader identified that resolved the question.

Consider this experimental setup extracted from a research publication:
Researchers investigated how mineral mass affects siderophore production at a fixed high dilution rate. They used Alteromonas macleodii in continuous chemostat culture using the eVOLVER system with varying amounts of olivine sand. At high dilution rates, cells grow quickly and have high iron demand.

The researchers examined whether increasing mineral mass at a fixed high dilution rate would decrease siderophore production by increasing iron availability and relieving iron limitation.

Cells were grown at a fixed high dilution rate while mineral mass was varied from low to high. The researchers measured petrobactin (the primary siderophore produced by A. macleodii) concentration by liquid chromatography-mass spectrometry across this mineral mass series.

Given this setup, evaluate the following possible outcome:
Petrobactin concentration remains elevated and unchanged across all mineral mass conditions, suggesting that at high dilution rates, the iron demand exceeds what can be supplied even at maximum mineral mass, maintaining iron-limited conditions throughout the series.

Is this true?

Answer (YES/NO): NO